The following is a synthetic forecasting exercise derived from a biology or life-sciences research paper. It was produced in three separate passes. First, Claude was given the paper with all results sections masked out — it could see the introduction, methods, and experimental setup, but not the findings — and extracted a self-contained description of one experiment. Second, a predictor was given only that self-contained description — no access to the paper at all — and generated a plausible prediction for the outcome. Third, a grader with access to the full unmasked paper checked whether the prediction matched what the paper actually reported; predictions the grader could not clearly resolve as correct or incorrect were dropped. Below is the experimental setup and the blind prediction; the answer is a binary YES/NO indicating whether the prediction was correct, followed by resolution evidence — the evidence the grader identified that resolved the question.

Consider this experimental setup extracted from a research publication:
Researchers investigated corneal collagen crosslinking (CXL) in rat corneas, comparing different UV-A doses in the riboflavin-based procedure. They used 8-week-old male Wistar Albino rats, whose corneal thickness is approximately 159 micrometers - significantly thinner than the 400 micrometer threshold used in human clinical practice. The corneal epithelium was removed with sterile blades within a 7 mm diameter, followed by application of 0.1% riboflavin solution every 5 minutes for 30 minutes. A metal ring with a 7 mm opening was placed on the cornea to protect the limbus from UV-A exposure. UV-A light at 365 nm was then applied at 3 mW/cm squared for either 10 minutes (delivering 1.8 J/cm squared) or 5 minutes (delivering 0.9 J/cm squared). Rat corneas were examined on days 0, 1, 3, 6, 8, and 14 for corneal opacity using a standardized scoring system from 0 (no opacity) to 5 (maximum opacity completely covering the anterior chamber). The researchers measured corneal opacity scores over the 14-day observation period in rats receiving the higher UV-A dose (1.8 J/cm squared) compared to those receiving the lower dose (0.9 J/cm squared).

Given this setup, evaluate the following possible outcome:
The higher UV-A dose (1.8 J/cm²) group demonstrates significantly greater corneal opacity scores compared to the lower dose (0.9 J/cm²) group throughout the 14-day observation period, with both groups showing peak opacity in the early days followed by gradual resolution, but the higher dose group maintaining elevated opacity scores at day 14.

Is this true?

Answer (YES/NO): NO